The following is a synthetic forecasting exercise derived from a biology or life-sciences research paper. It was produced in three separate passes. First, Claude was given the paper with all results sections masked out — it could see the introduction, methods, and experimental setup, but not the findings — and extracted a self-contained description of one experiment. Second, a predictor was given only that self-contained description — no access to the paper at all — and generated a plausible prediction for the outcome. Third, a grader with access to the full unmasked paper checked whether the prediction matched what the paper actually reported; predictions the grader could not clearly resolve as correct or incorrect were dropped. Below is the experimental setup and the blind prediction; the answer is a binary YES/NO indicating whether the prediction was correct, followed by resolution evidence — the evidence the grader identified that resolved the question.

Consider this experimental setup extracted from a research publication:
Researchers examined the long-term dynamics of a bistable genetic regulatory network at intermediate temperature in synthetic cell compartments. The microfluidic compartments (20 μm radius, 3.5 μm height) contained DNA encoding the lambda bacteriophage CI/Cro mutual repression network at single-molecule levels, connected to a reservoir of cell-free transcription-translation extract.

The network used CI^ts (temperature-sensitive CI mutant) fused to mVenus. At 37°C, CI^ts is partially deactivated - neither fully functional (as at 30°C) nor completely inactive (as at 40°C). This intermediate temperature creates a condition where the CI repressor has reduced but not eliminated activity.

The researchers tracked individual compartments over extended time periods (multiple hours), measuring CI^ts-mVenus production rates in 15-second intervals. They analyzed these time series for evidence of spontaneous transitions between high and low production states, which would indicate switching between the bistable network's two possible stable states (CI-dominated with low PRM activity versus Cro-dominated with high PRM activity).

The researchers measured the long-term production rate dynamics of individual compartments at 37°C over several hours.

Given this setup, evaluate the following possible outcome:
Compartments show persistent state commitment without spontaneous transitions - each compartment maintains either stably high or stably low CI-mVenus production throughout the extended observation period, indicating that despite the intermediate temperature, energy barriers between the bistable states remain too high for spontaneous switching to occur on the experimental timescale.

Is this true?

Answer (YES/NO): NO